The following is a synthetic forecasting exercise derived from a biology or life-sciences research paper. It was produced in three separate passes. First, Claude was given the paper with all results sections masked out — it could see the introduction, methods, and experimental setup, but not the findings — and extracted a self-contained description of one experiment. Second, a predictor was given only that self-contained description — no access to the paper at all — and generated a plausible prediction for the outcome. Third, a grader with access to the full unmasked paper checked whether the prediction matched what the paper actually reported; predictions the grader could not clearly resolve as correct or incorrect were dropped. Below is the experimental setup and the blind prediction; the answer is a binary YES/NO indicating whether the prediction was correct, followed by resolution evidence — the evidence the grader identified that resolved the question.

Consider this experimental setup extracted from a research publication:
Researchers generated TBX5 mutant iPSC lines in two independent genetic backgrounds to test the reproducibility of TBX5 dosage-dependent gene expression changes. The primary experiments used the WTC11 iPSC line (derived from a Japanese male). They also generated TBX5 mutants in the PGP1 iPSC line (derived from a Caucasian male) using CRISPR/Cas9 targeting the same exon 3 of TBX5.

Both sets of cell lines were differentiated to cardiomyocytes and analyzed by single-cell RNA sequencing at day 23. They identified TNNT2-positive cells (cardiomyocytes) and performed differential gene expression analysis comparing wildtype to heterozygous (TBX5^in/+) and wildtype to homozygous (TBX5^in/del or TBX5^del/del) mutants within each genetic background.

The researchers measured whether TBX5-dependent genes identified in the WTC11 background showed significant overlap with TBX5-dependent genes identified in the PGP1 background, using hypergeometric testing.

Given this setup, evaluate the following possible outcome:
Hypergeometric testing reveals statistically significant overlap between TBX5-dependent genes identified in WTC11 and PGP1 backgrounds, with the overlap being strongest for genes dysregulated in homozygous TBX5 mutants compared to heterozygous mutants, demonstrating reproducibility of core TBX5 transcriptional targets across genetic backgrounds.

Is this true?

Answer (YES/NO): YES